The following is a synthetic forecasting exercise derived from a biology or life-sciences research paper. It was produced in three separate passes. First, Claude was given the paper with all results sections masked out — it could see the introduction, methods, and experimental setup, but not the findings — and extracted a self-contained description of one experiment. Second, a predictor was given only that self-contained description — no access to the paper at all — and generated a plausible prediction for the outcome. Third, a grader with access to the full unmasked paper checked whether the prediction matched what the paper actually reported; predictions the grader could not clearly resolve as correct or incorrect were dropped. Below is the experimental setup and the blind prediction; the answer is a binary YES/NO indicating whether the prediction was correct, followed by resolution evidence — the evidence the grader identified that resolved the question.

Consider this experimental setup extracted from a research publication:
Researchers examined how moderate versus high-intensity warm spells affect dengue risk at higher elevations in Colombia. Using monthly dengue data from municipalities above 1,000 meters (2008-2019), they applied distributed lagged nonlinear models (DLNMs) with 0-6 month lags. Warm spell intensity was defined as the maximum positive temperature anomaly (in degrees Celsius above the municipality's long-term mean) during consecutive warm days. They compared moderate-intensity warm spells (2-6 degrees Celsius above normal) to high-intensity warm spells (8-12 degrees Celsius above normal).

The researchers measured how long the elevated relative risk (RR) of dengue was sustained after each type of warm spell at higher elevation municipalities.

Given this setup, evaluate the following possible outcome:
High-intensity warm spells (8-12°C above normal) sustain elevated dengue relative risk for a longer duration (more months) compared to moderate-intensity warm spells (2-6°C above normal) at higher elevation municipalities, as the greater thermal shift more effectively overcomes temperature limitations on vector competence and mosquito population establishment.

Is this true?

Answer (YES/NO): NO